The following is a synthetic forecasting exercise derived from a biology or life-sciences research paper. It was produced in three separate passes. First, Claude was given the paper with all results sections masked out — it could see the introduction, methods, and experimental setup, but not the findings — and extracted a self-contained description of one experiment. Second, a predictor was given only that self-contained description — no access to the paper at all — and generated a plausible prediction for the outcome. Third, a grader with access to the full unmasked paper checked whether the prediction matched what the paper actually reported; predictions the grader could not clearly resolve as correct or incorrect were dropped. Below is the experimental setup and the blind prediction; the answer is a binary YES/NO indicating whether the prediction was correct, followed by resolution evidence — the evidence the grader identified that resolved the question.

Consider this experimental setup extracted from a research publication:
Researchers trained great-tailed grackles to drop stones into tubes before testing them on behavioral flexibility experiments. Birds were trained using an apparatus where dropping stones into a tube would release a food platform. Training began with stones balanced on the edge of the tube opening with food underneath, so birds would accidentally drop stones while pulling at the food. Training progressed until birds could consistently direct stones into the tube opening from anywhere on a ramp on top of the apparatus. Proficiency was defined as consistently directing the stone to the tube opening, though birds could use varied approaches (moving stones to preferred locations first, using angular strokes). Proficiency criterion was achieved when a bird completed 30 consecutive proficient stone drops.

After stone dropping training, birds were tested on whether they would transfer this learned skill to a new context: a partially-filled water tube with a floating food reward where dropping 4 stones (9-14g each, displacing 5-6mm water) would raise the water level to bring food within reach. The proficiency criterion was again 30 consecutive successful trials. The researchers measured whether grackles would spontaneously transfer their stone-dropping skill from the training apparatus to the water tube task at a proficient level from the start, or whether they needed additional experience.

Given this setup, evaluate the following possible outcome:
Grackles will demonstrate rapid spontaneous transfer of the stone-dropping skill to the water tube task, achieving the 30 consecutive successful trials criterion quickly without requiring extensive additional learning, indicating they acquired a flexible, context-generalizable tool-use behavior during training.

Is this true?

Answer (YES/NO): YES